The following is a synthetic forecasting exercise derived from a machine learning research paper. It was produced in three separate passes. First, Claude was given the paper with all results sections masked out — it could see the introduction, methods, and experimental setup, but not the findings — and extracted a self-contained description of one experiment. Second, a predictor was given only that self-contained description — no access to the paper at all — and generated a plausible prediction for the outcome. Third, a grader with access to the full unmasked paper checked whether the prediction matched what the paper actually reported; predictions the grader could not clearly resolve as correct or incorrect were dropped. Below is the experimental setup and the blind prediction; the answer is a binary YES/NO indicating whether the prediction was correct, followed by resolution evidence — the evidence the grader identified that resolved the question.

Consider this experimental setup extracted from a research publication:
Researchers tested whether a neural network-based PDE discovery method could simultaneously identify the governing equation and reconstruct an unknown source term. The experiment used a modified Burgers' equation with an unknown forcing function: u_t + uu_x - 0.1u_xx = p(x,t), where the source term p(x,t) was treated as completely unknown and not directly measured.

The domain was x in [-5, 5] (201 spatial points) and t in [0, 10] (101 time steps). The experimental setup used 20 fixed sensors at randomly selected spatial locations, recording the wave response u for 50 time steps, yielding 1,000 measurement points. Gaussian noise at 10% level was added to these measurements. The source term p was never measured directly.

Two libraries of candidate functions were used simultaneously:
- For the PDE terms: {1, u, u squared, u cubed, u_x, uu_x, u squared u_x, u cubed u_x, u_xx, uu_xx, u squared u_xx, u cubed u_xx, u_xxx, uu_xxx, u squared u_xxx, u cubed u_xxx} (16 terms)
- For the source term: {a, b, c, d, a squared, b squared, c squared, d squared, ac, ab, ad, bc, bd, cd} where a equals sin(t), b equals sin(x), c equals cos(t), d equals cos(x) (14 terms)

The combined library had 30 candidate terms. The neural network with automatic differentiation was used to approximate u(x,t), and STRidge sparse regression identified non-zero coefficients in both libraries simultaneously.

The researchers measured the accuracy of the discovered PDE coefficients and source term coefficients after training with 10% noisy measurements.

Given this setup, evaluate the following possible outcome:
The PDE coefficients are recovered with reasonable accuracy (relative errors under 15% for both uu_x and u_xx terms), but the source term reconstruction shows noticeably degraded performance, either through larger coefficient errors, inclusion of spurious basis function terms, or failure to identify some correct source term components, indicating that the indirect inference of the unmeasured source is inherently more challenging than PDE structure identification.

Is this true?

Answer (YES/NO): NO